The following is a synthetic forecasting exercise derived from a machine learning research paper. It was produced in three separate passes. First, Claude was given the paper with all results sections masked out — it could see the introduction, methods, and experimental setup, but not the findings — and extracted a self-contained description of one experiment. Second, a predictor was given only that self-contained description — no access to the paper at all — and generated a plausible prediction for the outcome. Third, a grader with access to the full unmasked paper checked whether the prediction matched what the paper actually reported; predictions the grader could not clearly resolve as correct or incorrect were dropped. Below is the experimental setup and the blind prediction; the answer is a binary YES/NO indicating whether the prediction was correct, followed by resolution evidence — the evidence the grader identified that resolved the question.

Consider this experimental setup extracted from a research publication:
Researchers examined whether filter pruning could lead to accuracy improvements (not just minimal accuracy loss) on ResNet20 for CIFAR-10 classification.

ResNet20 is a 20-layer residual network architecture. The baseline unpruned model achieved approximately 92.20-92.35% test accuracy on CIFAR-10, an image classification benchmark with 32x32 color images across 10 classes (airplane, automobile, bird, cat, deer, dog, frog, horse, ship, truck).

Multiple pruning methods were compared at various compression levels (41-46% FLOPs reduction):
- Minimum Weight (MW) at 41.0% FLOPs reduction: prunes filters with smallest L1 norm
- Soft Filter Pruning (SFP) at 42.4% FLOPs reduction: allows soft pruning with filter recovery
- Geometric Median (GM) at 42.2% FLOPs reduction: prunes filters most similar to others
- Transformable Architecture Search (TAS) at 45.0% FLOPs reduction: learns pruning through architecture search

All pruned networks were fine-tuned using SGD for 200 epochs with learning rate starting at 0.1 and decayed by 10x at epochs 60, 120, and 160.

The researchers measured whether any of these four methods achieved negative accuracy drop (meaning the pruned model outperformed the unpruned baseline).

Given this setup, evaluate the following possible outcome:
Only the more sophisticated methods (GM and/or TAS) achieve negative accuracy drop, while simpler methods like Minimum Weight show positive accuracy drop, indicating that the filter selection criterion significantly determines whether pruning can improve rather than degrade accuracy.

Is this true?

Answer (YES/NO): NO